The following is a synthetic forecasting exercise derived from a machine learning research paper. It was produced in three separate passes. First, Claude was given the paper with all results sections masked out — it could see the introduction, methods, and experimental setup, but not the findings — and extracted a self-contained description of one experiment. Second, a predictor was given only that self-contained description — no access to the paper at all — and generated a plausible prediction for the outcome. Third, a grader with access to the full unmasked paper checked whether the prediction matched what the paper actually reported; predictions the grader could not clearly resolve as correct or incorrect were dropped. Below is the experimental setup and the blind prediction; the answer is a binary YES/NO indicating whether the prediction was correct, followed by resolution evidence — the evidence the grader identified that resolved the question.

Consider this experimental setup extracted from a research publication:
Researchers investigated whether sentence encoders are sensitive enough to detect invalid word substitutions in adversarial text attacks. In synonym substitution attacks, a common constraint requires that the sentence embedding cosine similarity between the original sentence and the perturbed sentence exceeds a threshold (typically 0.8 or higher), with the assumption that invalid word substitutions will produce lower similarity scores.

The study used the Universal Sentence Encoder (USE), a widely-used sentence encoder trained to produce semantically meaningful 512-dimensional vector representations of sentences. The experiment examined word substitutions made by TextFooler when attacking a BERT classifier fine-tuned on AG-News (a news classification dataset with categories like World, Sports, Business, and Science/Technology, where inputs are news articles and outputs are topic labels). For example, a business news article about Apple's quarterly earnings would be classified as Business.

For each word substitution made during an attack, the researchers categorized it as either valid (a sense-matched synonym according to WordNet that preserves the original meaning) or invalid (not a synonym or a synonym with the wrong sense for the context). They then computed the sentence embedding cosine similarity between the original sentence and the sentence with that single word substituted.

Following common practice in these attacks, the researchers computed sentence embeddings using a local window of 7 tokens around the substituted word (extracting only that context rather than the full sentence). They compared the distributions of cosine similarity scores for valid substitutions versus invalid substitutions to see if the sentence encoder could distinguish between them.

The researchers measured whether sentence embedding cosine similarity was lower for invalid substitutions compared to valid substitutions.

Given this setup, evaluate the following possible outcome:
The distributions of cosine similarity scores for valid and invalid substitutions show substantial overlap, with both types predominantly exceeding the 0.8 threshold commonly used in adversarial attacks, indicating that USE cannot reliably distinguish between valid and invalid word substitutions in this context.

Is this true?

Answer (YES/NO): YES